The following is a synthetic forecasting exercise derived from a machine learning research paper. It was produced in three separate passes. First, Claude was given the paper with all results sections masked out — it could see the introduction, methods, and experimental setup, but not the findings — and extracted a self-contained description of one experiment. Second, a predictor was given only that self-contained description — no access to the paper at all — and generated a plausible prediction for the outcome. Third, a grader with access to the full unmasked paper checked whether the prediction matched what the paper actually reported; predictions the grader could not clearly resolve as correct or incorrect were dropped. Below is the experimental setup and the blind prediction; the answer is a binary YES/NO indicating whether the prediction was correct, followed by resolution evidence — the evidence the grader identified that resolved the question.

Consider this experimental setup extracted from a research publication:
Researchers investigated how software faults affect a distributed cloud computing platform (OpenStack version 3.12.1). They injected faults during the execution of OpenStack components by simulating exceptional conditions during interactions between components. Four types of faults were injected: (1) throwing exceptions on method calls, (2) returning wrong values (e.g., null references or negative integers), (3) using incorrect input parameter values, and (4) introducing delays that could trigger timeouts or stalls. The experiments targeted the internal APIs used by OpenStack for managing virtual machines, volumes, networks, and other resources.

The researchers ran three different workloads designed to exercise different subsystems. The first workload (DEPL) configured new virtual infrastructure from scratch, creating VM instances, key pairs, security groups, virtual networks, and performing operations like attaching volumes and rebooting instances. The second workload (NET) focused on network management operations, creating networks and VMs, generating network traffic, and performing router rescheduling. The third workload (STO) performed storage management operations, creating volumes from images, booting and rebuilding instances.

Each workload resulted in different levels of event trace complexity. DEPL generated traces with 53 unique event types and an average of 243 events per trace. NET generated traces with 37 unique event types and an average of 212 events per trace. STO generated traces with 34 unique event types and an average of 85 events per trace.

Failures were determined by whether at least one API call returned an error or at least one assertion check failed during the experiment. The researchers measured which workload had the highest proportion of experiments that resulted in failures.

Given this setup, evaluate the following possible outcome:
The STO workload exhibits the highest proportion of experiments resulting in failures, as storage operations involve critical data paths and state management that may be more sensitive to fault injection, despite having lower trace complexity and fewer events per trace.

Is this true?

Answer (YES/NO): YES